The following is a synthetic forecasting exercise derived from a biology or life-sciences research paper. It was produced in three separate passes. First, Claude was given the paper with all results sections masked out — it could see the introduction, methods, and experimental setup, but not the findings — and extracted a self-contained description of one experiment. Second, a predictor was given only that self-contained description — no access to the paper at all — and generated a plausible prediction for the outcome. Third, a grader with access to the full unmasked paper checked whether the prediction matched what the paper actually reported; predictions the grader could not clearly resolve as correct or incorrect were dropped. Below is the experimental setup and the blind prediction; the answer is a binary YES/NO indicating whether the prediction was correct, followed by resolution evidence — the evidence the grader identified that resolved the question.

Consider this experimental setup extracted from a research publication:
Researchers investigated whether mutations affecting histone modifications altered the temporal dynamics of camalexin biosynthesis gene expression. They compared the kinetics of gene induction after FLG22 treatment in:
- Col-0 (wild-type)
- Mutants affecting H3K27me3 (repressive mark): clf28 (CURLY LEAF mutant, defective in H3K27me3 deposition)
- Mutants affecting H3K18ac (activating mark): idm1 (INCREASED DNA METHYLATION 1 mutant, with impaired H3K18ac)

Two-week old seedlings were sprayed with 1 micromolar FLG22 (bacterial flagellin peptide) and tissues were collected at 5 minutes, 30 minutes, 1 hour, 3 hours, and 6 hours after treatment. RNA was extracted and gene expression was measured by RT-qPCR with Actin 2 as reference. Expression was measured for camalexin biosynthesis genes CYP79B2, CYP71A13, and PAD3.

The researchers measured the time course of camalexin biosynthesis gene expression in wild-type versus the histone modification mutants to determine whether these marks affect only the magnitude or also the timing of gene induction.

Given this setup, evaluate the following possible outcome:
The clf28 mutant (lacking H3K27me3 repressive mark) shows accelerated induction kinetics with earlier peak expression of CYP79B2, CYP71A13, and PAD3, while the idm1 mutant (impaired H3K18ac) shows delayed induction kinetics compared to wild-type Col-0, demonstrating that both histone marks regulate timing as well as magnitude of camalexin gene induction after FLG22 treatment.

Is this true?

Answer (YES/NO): YES